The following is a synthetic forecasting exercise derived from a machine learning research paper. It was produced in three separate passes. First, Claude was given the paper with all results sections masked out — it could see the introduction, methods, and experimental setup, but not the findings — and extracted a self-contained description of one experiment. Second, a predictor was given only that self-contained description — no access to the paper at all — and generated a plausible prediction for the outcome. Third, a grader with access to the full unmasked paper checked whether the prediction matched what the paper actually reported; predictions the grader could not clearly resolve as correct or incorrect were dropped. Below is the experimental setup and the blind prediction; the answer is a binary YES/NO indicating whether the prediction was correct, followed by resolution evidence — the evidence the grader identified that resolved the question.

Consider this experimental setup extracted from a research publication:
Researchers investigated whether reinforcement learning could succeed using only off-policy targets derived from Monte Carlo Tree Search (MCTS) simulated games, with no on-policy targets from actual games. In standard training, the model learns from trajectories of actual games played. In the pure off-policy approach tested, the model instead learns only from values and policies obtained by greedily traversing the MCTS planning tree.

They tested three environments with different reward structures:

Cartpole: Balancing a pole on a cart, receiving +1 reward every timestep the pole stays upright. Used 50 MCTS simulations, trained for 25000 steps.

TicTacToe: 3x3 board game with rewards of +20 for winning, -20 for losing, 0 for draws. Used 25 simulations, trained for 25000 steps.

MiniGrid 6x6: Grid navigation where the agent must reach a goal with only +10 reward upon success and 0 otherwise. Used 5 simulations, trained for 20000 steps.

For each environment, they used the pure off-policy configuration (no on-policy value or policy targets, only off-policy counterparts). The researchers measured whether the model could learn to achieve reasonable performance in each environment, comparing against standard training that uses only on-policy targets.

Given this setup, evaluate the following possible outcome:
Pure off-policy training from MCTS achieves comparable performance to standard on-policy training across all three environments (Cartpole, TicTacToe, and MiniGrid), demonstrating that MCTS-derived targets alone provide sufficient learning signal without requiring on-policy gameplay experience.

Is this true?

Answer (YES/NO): NO